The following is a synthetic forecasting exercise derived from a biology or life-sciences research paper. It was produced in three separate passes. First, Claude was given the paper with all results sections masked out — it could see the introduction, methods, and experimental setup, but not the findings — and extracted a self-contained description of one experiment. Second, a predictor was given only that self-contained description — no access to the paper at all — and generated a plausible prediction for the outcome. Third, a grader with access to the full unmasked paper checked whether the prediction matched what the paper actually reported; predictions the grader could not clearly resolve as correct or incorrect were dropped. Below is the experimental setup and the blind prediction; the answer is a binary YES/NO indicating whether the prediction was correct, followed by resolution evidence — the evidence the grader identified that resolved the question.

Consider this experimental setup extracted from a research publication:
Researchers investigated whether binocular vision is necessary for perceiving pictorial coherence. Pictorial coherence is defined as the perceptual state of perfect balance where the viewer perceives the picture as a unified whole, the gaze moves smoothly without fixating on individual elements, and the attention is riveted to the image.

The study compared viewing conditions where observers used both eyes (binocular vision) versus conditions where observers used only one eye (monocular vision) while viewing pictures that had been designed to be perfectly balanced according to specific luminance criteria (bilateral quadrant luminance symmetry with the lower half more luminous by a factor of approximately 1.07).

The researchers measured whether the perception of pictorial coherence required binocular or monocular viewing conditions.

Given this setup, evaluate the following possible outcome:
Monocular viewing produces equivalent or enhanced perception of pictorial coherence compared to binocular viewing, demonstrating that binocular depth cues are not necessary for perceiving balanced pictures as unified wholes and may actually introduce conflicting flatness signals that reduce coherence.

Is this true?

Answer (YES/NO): NO